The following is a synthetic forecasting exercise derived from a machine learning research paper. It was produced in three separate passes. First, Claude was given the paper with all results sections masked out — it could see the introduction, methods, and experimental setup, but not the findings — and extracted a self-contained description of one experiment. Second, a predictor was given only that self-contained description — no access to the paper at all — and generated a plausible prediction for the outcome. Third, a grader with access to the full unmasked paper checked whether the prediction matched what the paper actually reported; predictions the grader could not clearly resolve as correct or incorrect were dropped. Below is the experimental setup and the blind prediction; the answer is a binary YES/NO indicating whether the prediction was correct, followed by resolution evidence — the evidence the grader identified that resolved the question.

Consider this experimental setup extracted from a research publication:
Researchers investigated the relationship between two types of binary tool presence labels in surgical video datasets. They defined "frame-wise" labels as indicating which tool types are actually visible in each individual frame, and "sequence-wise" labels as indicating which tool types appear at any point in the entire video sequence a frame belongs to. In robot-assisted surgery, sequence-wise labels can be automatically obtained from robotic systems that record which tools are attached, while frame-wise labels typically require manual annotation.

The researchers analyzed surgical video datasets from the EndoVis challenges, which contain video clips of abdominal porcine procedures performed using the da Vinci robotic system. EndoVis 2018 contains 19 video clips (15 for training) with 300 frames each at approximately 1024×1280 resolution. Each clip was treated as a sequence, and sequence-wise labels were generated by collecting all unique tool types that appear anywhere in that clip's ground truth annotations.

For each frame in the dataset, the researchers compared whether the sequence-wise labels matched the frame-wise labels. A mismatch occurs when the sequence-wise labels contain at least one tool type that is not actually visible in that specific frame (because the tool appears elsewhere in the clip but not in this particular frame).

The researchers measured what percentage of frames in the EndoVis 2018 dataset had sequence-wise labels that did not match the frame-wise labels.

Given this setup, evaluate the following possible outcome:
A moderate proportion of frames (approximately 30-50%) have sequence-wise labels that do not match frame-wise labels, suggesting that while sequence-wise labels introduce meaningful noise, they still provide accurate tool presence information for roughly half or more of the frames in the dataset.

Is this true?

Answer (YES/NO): YES